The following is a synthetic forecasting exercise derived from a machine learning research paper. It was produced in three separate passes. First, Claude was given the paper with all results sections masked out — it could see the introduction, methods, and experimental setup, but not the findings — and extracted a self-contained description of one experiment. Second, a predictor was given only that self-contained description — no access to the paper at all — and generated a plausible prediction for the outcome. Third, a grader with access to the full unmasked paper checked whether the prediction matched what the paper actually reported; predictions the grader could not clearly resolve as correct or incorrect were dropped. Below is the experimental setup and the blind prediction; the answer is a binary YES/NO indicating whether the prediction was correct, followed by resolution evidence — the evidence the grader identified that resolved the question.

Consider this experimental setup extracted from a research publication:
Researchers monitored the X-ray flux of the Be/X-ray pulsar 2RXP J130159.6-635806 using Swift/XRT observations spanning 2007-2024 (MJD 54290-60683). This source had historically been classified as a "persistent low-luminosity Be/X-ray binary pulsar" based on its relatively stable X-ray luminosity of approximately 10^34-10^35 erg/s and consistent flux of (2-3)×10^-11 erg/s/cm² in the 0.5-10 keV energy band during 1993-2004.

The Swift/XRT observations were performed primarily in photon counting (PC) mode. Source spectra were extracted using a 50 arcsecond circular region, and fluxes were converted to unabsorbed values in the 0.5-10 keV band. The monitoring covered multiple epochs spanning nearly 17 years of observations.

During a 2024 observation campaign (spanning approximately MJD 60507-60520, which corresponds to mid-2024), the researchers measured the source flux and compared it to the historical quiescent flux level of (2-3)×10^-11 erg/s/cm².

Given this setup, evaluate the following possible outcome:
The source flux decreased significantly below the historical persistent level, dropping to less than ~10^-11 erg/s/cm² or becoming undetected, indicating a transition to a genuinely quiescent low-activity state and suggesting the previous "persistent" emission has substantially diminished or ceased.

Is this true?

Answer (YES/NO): NO